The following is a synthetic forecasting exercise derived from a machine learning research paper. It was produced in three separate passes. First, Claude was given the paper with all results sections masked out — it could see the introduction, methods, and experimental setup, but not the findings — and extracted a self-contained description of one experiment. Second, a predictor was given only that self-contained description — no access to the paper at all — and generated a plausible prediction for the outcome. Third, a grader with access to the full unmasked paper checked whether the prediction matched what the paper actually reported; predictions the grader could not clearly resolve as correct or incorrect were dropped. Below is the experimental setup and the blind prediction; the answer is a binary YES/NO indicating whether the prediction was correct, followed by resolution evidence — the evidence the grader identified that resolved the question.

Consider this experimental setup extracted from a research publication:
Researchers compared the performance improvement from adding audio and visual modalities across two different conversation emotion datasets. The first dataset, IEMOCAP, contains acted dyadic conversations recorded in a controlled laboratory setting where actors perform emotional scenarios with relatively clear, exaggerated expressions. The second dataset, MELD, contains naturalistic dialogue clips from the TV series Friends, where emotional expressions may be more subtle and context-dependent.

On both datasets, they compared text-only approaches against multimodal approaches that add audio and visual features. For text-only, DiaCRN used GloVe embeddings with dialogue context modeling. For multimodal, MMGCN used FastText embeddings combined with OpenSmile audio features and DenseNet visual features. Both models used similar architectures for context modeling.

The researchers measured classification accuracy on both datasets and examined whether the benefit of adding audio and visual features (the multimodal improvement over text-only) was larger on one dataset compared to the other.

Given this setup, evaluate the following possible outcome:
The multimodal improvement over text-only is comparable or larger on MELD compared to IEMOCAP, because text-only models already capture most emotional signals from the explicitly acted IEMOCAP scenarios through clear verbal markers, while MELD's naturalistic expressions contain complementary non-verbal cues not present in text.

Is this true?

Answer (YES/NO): YES